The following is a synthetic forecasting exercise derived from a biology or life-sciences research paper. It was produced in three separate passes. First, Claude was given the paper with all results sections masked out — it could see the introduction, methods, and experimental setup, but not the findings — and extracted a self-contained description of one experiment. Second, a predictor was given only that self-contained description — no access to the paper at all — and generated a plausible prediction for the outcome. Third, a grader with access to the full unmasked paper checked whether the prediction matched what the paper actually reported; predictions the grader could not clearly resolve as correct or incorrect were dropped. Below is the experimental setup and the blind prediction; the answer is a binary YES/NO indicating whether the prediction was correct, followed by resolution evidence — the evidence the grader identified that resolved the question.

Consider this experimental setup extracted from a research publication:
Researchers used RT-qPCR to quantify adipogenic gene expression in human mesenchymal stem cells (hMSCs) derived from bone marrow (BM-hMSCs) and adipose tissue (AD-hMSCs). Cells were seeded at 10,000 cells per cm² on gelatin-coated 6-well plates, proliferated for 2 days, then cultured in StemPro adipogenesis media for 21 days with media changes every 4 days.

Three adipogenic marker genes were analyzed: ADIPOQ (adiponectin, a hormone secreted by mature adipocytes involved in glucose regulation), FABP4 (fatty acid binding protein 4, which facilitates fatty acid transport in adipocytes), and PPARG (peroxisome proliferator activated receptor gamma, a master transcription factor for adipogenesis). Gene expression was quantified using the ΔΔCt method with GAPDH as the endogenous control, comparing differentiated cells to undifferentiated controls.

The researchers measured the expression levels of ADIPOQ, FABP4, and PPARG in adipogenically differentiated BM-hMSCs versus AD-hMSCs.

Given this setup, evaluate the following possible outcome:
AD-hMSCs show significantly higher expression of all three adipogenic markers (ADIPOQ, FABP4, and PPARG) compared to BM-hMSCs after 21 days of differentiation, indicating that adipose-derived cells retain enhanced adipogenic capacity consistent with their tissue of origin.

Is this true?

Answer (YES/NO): NO